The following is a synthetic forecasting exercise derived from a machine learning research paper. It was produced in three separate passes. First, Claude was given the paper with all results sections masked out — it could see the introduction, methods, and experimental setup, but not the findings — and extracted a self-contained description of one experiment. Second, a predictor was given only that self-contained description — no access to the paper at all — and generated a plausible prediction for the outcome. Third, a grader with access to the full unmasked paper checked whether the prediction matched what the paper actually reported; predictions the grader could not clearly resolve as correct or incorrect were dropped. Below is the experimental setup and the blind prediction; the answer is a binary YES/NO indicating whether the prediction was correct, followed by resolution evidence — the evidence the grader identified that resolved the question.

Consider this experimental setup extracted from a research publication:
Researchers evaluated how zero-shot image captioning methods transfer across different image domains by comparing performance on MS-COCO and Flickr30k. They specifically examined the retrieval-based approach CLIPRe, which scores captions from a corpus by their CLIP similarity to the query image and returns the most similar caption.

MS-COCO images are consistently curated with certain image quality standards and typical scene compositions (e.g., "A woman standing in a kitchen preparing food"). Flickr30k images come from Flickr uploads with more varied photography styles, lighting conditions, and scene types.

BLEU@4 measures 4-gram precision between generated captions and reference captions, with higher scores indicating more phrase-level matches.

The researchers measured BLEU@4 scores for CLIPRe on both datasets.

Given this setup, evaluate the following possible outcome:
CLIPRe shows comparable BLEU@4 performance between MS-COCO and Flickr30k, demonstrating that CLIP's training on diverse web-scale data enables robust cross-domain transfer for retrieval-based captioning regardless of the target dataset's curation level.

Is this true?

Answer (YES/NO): YES